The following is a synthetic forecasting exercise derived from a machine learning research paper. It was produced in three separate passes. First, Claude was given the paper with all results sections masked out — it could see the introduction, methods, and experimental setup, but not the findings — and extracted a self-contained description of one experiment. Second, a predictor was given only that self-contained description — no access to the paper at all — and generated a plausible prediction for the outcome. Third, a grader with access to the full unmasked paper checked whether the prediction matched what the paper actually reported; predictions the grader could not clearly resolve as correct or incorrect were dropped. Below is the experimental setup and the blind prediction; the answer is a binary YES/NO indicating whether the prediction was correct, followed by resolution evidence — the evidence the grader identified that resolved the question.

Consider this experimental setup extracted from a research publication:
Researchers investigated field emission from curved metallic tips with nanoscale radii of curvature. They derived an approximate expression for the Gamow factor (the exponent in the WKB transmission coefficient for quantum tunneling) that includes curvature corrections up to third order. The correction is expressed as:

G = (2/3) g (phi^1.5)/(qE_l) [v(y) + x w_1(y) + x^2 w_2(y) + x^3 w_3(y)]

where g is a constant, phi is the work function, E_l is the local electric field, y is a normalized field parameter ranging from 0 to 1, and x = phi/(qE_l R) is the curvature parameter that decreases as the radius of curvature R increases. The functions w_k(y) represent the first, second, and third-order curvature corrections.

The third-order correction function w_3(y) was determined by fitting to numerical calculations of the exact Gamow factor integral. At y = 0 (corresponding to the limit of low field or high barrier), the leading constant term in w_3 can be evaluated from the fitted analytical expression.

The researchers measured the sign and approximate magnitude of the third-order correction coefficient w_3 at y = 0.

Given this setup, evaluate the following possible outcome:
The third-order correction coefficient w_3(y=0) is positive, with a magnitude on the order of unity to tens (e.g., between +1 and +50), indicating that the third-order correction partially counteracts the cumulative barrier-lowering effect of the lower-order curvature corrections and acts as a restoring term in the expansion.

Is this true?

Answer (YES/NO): NO